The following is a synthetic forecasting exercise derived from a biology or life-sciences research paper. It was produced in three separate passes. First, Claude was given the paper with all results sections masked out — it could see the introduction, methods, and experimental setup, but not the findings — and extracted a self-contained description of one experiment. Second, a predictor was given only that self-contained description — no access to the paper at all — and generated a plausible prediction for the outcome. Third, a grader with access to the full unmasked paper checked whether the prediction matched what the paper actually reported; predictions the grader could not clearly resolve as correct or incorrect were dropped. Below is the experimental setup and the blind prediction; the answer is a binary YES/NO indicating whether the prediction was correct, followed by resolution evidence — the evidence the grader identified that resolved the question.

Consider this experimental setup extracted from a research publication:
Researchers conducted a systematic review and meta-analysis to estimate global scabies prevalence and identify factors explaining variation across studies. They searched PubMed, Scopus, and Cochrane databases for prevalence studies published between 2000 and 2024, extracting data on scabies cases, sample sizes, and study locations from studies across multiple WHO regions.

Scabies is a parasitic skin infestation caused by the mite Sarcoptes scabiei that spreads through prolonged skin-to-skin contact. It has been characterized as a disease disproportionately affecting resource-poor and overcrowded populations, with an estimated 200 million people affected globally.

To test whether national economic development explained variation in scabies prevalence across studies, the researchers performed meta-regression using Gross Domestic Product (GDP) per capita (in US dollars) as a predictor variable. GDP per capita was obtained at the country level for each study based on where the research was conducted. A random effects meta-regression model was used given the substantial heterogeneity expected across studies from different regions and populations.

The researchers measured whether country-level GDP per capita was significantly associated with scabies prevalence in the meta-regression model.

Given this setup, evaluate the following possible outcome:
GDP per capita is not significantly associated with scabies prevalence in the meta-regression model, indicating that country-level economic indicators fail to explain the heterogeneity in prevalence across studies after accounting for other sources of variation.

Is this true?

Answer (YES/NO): YES